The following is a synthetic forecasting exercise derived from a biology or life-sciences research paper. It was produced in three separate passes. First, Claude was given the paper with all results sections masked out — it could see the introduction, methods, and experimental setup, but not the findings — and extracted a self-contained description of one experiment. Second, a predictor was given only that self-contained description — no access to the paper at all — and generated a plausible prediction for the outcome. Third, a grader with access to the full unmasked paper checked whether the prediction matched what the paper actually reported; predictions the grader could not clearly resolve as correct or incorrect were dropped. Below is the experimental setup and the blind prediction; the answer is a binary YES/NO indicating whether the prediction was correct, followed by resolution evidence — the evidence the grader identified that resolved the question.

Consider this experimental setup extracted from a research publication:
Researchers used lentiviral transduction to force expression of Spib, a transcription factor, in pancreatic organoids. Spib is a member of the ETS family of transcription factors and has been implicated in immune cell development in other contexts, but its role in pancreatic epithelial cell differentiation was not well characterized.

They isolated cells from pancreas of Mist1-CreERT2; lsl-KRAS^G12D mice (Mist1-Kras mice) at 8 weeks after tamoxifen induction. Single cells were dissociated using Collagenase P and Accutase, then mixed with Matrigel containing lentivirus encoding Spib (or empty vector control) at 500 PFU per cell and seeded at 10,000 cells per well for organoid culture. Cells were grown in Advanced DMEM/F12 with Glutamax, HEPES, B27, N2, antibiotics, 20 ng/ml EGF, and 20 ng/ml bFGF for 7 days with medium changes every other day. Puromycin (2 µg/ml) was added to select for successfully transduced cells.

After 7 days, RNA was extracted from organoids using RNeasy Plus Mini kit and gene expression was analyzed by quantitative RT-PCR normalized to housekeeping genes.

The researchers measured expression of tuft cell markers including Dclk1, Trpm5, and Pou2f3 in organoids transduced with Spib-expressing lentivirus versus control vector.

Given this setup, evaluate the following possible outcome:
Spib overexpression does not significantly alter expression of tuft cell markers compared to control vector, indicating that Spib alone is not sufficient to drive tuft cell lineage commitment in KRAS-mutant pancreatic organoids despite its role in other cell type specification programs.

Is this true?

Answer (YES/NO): NO